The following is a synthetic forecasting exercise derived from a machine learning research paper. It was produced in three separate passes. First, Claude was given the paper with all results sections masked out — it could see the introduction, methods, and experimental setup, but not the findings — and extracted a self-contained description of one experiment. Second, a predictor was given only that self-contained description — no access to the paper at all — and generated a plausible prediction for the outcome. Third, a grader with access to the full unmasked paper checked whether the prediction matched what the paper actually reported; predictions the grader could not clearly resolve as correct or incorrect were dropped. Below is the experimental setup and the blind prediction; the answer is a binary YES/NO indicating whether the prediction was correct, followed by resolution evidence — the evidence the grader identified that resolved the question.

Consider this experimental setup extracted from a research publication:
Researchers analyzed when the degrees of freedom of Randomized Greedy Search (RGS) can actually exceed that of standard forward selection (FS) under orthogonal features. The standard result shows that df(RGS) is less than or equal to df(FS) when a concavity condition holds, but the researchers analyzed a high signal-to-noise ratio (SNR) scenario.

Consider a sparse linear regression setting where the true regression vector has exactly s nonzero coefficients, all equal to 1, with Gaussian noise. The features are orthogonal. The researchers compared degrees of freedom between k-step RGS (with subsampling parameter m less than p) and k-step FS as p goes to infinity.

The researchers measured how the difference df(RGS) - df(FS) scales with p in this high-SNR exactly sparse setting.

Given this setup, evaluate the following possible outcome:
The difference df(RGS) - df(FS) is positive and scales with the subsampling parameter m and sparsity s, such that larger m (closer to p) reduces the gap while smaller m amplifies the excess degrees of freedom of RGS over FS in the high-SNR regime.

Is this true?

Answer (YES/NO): NO